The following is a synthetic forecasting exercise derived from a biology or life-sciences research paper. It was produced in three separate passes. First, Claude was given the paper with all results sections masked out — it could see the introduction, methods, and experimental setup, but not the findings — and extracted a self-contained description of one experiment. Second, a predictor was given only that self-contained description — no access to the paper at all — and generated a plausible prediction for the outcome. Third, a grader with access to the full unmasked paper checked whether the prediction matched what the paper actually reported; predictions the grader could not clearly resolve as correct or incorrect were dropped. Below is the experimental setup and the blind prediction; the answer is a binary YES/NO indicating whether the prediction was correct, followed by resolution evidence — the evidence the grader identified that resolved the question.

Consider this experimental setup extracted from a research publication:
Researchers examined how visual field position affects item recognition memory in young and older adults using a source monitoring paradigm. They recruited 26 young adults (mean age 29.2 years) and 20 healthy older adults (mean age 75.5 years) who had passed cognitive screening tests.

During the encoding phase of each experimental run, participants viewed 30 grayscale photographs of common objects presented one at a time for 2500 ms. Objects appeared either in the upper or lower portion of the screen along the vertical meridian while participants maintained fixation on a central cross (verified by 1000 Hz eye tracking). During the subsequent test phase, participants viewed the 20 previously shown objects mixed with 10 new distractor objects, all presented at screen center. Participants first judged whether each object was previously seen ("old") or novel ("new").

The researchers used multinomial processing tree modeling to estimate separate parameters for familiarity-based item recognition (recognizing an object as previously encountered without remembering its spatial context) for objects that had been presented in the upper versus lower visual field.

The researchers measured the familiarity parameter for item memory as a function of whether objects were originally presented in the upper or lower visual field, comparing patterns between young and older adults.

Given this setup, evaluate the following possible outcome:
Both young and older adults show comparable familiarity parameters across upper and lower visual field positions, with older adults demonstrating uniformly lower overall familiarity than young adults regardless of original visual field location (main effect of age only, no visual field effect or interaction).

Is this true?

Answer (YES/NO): NO